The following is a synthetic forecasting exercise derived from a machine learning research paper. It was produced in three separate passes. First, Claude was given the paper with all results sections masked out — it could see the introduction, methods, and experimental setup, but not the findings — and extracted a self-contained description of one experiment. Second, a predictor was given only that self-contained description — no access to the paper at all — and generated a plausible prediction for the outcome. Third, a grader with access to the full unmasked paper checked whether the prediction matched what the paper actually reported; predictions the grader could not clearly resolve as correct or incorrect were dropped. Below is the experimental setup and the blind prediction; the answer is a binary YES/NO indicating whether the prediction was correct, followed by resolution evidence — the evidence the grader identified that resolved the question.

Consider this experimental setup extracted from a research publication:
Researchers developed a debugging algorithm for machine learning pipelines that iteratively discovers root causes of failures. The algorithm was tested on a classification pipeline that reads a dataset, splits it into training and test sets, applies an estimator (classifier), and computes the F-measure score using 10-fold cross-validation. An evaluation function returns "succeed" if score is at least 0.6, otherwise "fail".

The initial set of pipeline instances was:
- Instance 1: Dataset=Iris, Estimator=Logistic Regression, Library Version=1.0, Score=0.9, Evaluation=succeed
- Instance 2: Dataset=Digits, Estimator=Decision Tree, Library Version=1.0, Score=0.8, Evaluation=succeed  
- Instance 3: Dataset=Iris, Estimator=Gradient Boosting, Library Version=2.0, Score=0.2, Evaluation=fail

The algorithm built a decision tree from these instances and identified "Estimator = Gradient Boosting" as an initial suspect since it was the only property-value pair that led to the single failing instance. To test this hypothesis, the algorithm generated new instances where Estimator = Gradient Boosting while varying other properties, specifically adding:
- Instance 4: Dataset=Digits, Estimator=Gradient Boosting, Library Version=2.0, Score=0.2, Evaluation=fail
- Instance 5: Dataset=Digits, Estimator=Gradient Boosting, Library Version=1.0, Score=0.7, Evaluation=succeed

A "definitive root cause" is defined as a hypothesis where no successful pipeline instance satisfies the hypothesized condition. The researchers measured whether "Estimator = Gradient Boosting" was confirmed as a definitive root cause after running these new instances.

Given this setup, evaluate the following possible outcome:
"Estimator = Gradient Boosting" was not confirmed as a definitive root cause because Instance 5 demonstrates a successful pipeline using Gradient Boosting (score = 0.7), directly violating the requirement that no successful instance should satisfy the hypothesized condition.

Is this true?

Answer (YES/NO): YES